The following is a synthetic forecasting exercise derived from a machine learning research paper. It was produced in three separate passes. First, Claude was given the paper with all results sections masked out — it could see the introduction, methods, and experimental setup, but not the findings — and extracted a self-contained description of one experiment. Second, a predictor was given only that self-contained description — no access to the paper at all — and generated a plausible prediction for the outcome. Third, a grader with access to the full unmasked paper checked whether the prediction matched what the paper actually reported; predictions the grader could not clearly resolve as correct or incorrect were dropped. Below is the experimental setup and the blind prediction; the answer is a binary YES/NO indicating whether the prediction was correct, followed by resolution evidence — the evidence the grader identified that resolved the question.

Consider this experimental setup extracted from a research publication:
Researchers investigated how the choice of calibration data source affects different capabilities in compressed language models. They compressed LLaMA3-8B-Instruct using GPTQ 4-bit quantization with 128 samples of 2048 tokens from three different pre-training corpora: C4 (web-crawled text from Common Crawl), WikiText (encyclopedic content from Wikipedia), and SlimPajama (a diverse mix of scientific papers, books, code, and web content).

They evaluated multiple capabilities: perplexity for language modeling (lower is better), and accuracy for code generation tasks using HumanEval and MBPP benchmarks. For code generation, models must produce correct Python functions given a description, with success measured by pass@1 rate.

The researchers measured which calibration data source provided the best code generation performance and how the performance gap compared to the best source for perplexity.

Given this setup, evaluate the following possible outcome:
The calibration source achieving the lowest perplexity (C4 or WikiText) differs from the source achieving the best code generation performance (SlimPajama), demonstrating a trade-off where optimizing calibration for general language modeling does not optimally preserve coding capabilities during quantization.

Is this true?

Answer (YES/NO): NO